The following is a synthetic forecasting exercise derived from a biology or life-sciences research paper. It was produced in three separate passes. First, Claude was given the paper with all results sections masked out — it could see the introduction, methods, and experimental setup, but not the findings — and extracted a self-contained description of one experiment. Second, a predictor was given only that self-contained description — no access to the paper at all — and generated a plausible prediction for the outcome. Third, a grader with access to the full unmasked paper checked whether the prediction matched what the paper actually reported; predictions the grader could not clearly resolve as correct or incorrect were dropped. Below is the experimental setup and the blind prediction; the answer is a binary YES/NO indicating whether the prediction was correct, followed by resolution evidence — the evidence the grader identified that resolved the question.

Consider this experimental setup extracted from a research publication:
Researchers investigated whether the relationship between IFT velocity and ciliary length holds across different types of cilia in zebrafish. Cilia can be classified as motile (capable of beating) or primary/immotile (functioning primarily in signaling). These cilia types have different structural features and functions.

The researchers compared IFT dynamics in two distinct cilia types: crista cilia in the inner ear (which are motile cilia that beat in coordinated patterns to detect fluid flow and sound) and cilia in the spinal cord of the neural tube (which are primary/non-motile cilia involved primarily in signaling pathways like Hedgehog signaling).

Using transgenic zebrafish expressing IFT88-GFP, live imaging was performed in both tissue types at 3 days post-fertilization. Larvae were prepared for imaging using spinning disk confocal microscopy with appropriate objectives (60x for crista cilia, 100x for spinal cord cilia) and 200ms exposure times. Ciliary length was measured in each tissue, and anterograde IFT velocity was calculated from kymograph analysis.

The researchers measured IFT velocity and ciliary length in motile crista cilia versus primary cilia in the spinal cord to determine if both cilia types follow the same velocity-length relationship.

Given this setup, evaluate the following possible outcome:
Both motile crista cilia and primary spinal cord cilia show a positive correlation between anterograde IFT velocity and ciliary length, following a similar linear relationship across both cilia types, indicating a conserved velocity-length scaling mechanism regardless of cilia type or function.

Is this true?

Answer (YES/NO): YES